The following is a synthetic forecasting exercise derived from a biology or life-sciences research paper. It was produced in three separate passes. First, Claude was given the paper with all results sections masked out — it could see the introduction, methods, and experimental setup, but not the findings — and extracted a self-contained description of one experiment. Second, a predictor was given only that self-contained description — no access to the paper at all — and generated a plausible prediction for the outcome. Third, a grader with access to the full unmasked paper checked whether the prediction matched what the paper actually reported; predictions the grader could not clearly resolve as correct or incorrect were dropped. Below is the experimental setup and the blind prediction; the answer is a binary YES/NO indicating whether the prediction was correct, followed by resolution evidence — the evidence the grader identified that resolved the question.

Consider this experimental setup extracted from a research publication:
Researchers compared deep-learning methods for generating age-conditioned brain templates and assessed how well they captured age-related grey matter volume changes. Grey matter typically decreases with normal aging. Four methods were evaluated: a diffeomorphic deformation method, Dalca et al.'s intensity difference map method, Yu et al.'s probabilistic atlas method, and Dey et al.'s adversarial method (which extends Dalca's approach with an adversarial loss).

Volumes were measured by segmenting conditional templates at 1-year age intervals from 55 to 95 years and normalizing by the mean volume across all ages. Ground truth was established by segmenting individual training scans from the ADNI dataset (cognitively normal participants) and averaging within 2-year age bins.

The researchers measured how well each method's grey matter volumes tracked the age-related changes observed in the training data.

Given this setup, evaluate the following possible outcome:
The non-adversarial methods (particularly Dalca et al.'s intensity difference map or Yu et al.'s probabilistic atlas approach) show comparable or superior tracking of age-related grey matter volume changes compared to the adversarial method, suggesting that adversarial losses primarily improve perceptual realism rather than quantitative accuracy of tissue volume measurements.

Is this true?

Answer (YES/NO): YES